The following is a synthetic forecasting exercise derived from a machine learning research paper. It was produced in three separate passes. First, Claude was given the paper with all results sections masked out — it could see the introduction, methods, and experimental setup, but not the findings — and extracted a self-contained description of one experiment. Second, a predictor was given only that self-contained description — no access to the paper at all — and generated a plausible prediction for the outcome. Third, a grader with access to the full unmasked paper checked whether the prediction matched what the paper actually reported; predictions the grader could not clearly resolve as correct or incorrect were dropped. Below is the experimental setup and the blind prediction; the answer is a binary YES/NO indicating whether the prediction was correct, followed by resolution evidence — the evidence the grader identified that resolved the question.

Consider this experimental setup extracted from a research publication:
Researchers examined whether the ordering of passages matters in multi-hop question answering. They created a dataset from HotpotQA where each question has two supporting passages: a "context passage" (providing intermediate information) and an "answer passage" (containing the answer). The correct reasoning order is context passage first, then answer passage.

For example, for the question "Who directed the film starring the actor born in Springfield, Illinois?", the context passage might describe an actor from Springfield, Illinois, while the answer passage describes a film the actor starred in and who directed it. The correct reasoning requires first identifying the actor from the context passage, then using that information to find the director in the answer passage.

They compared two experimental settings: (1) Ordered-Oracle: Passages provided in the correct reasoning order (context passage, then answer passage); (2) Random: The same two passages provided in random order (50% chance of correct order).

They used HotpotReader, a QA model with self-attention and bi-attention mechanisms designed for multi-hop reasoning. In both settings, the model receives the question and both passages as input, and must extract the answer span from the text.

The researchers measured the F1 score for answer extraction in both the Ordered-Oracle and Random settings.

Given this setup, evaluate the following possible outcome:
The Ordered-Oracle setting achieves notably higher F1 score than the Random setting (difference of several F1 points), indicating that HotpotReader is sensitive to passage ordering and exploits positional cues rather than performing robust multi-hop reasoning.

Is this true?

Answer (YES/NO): NO